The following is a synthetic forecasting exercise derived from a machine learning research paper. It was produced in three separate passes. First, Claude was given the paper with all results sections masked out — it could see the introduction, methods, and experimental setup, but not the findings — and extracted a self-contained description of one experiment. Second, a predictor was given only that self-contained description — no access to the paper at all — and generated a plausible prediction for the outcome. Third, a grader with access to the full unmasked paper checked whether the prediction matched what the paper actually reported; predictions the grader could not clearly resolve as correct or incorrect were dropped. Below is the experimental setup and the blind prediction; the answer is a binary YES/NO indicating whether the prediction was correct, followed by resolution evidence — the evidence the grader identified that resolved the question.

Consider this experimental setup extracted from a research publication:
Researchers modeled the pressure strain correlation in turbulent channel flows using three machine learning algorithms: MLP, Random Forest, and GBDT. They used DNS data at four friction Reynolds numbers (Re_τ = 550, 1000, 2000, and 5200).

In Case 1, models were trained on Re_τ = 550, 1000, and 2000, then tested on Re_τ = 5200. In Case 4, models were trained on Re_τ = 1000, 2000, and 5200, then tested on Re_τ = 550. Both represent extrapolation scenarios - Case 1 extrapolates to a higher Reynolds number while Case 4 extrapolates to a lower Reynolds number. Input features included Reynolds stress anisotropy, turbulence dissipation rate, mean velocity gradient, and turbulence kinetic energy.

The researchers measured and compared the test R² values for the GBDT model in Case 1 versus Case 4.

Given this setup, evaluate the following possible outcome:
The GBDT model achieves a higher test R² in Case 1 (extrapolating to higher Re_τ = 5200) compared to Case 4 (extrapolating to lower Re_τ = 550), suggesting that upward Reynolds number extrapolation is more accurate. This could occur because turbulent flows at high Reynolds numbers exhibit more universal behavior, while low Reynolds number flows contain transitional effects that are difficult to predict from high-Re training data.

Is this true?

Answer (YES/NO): NO